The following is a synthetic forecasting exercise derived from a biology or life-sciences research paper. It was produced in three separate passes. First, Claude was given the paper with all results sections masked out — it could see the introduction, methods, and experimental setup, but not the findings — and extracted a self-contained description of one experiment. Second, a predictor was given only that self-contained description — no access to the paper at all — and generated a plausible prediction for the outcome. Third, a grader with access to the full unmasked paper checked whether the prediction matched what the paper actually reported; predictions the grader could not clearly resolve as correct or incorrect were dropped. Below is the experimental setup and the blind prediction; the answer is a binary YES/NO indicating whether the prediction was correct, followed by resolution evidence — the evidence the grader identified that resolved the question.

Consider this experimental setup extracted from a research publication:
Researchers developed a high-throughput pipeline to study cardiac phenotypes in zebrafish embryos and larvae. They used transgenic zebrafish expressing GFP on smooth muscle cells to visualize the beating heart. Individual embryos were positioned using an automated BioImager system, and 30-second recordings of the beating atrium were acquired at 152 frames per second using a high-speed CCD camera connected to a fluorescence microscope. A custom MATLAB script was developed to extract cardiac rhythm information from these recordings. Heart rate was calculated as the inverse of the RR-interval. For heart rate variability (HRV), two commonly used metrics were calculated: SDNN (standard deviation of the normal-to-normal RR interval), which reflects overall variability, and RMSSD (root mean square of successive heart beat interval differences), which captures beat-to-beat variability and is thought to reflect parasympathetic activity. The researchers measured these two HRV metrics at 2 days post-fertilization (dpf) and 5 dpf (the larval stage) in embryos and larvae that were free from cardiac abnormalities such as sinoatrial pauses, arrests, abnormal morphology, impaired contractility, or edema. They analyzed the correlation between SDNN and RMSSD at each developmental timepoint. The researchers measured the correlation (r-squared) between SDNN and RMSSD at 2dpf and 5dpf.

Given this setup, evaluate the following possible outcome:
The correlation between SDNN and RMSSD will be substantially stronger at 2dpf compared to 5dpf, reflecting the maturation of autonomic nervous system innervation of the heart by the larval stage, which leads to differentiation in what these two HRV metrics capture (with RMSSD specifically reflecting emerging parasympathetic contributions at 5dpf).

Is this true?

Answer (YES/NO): NO